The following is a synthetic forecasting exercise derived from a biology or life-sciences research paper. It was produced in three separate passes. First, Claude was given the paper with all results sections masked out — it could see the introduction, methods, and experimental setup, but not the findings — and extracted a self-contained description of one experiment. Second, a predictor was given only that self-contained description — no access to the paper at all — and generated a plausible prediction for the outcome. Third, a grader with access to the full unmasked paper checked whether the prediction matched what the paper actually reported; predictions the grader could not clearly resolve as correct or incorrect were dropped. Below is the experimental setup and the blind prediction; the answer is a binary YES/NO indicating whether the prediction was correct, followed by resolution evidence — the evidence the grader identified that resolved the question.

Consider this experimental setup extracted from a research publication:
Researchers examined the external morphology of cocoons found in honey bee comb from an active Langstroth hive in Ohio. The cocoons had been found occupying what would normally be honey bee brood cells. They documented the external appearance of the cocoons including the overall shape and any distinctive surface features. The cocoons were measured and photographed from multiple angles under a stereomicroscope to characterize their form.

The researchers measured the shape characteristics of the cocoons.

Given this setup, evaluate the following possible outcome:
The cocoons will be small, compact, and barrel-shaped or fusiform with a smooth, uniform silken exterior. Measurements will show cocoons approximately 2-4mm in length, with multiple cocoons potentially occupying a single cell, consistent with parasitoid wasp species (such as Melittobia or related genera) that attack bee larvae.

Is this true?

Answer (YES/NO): NO